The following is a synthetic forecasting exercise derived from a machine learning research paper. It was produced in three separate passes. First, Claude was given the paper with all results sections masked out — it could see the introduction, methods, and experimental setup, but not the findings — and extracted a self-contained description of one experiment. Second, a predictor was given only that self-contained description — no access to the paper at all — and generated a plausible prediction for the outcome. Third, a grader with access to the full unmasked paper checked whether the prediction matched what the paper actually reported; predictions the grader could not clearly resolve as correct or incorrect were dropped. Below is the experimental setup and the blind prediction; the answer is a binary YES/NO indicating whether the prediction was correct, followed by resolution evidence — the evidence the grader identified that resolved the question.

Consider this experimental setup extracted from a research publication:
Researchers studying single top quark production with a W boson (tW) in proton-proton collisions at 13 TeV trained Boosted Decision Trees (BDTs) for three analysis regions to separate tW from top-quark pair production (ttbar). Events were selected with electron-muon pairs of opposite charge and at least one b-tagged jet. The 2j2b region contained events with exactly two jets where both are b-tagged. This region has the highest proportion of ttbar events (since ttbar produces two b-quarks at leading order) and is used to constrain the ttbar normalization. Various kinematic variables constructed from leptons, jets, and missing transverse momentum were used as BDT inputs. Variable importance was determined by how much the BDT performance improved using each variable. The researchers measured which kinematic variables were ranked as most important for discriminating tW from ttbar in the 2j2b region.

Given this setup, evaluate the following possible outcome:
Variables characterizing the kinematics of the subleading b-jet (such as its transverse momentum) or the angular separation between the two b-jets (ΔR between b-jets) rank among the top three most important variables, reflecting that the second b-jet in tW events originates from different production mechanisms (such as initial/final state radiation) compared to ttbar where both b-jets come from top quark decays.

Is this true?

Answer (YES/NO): YES